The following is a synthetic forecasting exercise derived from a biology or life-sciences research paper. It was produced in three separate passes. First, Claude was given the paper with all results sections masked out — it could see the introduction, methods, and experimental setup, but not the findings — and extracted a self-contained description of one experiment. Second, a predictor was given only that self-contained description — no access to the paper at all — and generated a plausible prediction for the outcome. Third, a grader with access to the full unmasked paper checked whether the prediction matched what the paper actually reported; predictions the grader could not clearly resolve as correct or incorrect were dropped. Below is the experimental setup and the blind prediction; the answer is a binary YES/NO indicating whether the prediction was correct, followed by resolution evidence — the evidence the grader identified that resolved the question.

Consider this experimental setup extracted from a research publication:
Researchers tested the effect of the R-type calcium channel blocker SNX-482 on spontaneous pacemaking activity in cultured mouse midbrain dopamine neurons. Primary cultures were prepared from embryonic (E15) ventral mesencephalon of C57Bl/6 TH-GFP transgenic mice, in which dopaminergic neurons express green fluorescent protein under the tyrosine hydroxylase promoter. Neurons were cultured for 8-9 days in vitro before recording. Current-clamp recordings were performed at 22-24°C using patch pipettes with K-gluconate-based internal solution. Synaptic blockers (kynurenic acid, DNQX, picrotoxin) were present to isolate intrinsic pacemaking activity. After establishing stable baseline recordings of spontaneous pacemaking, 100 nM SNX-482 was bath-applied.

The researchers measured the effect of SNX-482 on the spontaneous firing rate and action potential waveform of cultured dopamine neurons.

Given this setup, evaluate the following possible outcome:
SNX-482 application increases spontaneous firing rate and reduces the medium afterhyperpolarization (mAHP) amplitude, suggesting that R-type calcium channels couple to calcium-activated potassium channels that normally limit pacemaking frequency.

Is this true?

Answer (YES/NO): NO